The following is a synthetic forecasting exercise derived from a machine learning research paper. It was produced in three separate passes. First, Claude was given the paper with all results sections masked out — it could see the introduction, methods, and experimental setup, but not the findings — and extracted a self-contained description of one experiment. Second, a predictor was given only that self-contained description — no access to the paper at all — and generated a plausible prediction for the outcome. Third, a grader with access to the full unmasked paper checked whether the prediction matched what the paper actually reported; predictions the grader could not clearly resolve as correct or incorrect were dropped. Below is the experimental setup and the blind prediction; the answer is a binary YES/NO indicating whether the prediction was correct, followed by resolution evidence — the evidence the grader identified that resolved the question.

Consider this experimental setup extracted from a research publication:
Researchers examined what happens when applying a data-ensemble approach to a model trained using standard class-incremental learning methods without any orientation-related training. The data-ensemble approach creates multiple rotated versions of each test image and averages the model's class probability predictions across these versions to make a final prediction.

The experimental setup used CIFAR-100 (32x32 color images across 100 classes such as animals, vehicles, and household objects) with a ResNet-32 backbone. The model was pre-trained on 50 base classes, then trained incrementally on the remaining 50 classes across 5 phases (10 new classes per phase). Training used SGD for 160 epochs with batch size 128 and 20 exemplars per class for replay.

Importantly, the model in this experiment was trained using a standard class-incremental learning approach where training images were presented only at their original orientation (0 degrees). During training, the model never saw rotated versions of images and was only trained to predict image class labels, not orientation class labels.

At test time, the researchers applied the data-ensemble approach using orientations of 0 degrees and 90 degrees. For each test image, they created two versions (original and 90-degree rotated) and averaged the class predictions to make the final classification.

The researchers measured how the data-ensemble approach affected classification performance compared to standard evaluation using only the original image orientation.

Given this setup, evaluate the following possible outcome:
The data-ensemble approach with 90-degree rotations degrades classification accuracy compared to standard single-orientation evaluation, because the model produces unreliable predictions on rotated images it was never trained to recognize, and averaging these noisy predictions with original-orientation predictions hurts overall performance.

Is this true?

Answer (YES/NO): YES